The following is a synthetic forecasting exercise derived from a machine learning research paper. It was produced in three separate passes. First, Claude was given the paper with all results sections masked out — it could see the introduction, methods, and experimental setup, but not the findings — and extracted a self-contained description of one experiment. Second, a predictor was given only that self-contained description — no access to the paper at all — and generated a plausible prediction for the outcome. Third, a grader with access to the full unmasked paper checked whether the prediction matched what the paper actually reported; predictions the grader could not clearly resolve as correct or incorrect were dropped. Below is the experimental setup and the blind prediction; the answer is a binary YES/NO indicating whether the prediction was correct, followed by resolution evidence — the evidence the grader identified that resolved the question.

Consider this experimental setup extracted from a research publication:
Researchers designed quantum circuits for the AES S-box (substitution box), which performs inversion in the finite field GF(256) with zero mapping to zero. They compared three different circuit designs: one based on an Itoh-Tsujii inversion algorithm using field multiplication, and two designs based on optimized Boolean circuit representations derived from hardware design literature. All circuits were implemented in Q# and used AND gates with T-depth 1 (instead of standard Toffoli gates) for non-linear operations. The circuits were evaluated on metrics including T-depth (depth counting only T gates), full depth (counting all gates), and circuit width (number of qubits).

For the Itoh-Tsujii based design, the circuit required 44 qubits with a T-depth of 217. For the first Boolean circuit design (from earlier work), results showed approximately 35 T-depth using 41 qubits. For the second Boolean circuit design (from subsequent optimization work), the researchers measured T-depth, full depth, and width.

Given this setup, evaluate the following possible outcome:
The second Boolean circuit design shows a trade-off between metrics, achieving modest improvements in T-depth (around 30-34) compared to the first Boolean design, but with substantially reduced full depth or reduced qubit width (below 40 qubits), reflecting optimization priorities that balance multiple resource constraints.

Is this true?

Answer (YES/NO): NO